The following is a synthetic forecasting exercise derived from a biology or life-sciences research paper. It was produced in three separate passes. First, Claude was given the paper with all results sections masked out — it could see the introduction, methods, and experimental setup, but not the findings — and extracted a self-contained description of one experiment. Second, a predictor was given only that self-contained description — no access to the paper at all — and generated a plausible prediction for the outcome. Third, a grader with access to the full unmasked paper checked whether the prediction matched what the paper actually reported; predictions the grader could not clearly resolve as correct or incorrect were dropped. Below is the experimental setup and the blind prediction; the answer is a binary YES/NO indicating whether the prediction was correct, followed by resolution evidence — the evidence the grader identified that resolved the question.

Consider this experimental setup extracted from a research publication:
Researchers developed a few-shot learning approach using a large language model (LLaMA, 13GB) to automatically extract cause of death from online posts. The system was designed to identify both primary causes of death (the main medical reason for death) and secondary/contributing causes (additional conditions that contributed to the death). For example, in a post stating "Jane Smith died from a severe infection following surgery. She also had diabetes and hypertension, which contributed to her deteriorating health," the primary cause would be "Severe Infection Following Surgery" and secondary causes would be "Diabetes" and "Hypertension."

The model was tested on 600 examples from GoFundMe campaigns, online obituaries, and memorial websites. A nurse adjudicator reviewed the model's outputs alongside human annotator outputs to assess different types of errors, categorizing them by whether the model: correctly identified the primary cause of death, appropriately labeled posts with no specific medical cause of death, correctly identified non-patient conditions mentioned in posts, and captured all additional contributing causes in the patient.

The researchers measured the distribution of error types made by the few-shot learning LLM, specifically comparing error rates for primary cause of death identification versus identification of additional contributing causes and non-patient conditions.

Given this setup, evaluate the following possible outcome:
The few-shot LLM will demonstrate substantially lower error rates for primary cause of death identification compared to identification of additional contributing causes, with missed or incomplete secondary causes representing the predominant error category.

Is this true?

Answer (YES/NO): YES